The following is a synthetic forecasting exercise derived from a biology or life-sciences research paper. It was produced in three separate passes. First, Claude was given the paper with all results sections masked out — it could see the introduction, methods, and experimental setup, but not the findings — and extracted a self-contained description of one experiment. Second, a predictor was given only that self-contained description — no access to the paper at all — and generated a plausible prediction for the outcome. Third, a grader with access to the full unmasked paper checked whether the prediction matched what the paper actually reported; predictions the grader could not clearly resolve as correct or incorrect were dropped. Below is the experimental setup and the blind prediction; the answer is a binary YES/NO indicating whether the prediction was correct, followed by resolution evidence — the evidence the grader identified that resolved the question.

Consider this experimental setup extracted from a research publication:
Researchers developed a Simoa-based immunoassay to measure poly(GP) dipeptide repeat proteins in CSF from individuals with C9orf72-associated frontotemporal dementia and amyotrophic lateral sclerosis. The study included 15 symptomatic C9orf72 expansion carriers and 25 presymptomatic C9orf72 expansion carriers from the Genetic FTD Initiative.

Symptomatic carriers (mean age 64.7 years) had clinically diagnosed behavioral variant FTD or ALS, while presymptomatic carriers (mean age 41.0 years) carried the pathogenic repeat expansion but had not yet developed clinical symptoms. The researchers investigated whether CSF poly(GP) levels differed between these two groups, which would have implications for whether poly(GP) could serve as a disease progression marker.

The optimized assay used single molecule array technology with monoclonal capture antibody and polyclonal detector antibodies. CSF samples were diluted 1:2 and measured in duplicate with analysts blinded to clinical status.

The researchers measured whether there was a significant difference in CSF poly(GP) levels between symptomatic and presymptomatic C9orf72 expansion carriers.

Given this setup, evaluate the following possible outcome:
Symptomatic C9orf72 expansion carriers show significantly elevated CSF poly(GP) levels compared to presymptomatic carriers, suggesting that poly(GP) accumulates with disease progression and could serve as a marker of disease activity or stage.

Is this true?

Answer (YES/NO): NO